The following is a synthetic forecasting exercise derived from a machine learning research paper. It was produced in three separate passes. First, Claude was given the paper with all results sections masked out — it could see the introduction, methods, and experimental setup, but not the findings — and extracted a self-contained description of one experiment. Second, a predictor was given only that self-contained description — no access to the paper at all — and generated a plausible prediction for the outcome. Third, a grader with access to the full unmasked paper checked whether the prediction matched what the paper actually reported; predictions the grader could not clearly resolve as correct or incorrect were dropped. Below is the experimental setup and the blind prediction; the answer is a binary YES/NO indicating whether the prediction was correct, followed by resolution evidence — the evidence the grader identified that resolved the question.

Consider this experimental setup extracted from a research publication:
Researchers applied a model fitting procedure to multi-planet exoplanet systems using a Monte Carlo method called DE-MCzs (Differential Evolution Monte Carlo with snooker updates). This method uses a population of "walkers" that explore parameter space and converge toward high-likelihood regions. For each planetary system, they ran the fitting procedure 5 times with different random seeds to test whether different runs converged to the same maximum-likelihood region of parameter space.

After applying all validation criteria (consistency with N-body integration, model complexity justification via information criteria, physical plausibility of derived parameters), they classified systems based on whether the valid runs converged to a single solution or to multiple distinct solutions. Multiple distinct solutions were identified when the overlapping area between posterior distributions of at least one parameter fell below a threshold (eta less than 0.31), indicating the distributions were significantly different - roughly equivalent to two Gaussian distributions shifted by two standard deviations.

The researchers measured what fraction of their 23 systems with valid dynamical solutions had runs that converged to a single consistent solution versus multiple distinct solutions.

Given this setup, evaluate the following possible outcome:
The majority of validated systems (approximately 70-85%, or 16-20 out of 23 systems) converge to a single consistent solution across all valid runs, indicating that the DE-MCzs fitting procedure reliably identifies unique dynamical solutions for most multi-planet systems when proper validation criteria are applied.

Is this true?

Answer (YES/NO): NO